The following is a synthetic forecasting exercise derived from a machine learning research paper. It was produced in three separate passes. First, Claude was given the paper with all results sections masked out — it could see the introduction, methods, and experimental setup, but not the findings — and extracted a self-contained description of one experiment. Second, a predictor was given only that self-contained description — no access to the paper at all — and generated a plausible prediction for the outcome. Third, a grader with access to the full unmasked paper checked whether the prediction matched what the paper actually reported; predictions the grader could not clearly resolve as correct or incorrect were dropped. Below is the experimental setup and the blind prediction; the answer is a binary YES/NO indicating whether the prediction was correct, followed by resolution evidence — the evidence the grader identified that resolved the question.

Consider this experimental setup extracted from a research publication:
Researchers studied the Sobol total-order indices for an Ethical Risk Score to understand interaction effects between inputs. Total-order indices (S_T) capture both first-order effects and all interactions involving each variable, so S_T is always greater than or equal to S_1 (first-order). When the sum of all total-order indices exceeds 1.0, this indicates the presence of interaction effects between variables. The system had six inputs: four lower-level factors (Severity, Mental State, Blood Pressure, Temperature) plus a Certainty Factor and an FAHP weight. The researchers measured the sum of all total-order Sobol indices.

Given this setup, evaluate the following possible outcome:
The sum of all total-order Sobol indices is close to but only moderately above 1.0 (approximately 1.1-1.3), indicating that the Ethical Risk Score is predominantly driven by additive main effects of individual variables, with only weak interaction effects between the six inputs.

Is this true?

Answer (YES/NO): NO